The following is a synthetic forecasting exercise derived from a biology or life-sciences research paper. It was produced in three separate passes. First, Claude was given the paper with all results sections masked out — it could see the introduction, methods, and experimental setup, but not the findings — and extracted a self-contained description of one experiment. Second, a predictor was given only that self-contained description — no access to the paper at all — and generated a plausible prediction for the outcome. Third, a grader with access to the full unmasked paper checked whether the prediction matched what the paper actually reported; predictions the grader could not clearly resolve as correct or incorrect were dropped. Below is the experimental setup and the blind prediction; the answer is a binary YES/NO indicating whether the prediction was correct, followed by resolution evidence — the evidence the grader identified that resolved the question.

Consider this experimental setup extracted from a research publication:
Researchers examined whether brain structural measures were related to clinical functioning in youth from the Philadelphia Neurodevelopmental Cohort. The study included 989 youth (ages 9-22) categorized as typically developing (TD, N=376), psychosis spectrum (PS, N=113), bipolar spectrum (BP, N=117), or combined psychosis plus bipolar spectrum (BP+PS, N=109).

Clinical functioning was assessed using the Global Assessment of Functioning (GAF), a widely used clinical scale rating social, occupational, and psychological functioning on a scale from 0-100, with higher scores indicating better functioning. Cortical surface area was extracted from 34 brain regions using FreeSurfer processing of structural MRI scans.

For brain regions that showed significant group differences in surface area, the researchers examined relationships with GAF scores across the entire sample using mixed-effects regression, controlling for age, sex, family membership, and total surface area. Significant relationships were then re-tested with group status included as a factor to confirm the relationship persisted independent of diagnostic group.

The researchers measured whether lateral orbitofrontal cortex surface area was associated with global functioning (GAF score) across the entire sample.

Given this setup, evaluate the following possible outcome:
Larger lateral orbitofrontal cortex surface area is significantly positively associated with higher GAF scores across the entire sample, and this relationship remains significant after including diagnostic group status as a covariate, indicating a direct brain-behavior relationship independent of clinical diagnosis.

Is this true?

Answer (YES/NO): YES